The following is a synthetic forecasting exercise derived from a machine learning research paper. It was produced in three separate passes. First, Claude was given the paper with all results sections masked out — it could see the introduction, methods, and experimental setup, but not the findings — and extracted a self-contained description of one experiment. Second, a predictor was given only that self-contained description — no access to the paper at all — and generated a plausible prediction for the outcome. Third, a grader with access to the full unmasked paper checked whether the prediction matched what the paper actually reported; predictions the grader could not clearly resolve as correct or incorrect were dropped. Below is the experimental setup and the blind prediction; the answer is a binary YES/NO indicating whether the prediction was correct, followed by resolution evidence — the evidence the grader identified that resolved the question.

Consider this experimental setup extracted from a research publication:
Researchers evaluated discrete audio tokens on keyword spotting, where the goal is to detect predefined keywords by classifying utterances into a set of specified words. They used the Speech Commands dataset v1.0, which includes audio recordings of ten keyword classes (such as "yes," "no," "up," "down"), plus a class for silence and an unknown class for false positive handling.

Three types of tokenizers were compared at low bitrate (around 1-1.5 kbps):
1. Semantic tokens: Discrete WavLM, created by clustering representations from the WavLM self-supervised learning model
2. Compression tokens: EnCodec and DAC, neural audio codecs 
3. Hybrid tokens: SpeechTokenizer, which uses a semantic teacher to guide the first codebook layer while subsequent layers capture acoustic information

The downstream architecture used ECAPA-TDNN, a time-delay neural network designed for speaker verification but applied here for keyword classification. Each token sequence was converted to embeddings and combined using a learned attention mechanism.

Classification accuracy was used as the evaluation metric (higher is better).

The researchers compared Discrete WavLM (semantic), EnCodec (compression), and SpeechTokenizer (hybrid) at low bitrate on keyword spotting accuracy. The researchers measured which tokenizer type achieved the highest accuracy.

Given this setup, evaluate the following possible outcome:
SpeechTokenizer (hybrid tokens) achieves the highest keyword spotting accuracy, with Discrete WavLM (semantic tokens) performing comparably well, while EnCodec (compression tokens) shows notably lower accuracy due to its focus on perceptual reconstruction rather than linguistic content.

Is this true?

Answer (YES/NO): NO